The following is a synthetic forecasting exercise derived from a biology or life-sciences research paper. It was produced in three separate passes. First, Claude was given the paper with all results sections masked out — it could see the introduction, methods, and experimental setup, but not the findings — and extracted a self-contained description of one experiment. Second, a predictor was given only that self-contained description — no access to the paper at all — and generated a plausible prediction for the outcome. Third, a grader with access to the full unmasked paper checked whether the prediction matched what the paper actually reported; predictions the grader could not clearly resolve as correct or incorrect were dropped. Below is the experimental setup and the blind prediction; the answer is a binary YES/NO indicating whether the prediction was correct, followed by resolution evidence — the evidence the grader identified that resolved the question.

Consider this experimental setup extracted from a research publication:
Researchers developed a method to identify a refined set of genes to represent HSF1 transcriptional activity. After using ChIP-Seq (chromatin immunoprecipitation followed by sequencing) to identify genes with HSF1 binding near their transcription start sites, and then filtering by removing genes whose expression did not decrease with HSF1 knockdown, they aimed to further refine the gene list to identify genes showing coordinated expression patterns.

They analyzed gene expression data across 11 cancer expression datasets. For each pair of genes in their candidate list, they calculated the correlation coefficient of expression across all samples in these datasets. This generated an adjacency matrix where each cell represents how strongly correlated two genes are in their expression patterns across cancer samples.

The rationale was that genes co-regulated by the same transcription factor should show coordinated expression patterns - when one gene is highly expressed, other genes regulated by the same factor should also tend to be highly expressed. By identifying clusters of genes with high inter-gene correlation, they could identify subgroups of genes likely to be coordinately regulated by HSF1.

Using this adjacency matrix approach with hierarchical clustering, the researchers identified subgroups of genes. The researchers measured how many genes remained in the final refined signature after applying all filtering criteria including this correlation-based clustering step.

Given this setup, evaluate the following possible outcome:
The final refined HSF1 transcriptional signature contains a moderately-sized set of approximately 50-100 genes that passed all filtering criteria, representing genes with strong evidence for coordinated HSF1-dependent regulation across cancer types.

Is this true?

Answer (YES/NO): NO